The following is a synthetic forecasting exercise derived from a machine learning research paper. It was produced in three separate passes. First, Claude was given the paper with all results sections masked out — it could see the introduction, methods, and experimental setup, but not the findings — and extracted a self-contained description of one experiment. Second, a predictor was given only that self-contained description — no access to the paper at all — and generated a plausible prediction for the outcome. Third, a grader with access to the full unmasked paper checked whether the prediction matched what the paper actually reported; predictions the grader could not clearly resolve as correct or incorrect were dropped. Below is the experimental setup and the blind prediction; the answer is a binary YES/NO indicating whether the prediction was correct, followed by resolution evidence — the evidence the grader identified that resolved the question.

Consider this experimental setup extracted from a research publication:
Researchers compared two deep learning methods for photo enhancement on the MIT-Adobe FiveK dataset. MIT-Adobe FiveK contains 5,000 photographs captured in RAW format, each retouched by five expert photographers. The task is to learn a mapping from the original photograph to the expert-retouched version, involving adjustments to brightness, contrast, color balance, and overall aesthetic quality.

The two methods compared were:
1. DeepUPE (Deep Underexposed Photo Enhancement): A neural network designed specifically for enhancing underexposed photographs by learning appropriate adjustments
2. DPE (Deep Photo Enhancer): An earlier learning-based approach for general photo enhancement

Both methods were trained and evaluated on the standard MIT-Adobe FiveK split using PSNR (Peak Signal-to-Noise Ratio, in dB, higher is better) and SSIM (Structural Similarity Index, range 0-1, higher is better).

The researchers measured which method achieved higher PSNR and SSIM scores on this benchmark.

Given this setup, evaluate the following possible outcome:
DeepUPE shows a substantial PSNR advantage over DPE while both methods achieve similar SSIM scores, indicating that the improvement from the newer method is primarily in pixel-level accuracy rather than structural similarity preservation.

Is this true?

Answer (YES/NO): NO